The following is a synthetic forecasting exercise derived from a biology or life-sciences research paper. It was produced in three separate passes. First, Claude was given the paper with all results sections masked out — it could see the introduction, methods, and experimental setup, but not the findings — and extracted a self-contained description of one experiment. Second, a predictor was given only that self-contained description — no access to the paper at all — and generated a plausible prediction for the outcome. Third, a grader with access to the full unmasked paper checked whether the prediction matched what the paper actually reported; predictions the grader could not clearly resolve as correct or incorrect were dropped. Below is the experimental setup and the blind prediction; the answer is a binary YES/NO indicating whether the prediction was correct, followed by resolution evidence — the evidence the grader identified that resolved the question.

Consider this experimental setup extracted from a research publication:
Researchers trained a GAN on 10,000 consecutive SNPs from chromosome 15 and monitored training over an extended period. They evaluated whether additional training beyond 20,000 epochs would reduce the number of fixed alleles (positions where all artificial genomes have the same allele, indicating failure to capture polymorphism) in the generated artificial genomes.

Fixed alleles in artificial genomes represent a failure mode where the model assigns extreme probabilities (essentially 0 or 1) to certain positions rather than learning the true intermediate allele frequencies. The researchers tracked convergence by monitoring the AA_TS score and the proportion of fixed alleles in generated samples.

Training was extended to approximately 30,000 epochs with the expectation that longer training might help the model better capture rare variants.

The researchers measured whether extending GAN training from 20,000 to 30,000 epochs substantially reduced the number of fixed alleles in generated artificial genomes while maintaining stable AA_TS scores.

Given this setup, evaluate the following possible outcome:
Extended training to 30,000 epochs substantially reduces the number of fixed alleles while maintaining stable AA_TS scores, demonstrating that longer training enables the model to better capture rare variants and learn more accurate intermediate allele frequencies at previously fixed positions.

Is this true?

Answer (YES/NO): NO